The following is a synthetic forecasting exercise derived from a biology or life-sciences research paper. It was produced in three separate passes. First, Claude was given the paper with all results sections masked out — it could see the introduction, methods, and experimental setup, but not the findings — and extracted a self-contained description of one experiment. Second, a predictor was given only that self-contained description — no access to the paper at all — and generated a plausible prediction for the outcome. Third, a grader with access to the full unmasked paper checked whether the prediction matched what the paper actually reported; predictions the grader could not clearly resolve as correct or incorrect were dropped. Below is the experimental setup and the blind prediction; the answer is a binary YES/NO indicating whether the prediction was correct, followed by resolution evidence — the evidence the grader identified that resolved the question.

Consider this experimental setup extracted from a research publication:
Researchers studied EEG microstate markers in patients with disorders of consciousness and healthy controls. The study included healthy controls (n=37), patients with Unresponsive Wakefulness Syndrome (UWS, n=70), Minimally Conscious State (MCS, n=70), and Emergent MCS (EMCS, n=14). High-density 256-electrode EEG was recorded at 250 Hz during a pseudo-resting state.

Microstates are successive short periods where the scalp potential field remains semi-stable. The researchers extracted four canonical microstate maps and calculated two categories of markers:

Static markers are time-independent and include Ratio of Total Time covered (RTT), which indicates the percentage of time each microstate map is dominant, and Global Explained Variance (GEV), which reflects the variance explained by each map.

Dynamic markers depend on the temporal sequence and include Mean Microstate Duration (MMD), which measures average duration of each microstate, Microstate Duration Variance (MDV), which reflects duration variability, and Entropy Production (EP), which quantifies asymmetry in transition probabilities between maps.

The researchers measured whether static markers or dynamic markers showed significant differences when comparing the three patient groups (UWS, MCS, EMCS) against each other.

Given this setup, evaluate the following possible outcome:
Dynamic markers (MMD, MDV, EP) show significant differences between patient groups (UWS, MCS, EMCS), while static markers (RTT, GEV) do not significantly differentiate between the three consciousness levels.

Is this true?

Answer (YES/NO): NO